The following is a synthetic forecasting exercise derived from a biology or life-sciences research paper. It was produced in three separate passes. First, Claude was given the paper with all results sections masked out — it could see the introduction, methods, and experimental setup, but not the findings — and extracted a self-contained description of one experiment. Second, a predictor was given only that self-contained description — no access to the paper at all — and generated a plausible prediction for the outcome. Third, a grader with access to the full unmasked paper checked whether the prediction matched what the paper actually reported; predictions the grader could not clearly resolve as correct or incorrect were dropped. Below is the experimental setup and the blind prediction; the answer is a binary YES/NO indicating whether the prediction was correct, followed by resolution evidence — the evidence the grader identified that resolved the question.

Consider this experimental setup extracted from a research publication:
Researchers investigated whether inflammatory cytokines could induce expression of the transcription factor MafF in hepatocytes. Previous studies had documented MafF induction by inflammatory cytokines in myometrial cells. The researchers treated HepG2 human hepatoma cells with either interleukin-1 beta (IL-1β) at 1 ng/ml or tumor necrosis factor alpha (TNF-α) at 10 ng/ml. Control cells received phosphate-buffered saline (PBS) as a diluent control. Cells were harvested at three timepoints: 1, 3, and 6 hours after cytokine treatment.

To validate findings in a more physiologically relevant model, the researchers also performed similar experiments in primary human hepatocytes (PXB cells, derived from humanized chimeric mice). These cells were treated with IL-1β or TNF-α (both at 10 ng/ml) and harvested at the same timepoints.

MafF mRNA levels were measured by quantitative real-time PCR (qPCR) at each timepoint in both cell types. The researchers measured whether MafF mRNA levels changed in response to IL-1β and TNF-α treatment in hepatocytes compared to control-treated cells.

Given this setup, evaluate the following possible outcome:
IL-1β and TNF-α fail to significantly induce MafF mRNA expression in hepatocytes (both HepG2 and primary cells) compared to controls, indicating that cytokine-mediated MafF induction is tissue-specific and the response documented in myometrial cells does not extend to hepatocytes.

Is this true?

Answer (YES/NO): NO